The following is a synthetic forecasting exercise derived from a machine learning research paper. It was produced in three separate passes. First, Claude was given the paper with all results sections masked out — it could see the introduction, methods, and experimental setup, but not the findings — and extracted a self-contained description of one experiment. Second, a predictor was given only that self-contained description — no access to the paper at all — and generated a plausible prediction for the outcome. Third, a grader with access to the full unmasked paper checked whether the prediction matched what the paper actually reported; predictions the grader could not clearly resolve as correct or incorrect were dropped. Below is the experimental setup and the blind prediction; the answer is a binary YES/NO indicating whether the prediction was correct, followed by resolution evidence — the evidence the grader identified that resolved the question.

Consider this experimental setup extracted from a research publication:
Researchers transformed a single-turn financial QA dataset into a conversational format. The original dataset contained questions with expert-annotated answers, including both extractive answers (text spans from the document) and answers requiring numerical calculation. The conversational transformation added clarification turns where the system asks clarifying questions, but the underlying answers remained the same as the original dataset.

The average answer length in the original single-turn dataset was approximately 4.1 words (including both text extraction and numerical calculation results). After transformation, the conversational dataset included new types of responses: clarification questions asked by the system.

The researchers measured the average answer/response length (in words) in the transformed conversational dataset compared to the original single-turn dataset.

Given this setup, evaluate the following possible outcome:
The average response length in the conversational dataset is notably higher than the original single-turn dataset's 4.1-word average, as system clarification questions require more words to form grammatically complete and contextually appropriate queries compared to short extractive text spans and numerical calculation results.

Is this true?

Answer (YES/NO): NO